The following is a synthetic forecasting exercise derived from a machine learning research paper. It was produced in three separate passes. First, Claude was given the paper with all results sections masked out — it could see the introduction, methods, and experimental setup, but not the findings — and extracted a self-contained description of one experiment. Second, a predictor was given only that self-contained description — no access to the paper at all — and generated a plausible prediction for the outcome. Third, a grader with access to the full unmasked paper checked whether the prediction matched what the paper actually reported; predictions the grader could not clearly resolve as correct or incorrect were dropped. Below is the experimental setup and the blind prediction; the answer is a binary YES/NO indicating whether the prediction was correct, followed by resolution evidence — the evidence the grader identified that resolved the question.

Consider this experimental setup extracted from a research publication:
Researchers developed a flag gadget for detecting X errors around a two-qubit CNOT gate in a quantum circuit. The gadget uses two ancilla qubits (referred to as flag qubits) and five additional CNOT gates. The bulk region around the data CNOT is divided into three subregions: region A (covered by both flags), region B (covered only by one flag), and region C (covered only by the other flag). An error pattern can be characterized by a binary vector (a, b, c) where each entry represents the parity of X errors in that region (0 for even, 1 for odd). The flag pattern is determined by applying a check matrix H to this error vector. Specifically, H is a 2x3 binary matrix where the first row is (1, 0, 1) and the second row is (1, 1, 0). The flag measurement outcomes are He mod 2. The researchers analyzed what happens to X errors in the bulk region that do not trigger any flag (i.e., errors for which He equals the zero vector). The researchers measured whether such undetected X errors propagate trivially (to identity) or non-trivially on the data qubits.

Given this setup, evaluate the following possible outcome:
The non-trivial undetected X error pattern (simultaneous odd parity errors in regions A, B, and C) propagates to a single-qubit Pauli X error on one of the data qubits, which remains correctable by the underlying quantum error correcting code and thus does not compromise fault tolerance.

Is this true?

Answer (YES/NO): NO